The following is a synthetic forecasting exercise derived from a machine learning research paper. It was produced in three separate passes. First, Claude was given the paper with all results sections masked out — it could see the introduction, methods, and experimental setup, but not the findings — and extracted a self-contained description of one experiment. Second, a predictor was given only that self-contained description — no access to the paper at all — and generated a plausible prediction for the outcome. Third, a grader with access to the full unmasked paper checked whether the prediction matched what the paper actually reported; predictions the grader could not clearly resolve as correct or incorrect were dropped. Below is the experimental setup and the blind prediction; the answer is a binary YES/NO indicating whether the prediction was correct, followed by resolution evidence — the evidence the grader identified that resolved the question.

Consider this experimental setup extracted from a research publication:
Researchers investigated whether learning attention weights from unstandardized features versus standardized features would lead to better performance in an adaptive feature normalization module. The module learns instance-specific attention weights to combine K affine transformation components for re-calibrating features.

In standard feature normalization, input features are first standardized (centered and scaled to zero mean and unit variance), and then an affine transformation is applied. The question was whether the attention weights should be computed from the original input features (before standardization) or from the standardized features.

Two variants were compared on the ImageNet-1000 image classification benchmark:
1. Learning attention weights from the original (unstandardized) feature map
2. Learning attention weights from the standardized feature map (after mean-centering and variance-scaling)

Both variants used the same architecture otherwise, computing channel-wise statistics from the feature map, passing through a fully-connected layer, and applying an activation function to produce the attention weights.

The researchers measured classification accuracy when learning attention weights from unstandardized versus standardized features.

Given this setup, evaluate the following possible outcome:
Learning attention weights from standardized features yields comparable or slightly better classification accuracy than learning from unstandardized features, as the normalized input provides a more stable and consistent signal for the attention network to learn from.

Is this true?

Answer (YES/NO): NO